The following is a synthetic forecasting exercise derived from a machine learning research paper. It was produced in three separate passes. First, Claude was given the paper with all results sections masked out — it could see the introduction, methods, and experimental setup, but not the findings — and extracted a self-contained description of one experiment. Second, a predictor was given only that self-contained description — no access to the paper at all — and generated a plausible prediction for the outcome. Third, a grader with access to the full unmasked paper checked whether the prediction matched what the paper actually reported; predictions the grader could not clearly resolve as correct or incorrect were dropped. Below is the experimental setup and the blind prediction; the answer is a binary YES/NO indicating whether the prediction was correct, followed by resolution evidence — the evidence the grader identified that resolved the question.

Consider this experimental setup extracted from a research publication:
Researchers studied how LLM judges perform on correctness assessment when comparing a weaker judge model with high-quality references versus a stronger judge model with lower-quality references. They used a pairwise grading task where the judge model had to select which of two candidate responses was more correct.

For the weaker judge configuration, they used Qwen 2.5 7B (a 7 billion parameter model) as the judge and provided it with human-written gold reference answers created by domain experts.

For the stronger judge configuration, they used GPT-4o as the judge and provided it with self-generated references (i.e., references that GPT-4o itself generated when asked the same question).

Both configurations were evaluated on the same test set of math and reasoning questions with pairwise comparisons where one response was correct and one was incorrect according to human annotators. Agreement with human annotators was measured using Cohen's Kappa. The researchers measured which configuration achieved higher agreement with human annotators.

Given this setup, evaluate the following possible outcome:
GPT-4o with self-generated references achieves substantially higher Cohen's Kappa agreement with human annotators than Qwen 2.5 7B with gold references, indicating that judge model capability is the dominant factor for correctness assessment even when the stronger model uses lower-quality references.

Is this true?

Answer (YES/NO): NO